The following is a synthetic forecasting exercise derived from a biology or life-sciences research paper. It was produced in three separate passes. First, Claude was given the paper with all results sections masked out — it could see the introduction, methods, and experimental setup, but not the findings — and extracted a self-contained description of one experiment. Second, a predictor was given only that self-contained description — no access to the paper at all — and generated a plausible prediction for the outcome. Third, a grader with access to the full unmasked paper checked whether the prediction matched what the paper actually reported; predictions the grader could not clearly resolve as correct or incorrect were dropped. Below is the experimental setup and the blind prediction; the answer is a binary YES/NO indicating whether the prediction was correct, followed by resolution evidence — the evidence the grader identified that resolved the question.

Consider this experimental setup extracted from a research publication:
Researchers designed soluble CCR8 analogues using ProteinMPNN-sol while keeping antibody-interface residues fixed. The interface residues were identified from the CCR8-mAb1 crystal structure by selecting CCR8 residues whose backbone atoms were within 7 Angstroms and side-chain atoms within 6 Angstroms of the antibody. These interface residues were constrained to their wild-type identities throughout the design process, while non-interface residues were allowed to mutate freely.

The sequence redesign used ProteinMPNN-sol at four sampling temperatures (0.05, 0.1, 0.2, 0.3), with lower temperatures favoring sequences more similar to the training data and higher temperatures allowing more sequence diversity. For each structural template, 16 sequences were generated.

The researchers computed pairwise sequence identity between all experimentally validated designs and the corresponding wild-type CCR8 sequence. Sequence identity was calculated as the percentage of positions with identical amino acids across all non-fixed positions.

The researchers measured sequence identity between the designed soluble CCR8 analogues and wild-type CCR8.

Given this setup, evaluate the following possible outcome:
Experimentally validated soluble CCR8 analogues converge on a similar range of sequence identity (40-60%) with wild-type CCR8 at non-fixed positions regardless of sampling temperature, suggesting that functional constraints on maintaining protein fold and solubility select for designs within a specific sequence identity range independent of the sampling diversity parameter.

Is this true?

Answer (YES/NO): NO